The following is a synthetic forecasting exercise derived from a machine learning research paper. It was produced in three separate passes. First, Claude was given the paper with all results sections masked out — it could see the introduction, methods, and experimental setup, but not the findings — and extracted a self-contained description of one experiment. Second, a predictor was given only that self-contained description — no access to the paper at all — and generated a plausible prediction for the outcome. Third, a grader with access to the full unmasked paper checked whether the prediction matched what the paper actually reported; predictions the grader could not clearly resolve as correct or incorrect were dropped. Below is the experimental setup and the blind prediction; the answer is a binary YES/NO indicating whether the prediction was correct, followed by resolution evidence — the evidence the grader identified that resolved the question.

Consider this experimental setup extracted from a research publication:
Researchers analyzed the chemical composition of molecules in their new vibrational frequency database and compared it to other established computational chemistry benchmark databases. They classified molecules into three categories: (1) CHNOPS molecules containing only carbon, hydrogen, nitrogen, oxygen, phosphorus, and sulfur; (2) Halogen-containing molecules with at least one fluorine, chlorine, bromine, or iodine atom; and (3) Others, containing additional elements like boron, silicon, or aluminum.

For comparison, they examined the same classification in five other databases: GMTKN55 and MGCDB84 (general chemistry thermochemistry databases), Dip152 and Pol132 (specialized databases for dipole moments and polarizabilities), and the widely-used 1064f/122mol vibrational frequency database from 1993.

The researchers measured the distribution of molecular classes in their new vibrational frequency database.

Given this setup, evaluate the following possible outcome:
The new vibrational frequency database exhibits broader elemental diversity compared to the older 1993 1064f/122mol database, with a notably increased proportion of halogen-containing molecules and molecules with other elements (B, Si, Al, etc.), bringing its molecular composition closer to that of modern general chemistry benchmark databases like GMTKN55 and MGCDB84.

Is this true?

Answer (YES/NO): NO